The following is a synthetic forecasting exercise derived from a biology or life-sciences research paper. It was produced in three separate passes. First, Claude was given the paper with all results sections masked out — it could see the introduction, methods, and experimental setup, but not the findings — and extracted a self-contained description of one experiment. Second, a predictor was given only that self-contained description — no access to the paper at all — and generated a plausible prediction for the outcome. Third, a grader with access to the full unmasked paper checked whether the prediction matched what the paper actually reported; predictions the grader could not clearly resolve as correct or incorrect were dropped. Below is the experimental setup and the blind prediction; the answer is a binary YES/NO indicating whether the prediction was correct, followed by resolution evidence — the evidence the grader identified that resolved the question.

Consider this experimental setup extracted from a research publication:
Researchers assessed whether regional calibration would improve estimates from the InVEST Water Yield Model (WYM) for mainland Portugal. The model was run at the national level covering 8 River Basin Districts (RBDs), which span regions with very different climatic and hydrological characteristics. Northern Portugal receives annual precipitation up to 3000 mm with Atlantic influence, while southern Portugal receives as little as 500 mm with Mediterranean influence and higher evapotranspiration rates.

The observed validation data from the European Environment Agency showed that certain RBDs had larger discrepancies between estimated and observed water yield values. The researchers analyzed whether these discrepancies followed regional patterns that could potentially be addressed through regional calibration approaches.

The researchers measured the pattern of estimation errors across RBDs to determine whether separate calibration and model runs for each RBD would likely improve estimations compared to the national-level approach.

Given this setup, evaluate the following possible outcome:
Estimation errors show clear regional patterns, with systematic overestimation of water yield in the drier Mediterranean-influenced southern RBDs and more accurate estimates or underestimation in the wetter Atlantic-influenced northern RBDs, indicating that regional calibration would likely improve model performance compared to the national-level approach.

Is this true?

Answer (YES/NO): YES